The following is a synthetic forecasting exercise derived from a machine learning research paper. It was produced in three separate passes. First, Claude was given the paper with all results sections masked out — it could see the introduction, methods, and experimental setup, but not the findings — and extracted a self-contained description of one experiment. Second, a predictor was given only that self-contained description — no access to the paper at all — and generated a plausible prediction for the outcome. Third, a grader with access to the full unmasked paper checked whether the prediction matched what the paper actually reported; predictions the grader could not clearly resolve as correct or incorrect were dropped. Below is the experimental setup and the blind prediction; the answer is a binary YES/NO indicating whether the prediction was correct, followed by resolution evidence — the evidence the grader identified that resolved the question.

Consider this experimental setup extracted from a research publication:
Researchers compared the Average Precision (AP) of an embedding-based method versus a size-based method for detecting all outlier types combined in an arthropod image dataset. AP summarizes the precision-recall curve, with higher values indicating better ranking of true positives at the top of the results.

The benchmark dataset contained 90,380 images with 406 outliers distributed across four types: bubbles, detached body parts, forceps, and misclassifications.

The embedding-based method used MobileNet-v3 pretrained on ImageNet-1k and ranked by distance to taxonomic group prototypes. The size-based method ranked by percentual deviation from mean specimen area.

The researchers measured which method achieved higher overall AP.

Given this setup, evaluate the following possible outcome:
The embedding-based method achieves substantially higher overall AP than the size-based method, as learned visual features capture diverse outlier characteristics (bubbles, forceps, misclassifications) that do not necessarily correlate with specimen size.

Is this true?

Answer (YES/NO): NO